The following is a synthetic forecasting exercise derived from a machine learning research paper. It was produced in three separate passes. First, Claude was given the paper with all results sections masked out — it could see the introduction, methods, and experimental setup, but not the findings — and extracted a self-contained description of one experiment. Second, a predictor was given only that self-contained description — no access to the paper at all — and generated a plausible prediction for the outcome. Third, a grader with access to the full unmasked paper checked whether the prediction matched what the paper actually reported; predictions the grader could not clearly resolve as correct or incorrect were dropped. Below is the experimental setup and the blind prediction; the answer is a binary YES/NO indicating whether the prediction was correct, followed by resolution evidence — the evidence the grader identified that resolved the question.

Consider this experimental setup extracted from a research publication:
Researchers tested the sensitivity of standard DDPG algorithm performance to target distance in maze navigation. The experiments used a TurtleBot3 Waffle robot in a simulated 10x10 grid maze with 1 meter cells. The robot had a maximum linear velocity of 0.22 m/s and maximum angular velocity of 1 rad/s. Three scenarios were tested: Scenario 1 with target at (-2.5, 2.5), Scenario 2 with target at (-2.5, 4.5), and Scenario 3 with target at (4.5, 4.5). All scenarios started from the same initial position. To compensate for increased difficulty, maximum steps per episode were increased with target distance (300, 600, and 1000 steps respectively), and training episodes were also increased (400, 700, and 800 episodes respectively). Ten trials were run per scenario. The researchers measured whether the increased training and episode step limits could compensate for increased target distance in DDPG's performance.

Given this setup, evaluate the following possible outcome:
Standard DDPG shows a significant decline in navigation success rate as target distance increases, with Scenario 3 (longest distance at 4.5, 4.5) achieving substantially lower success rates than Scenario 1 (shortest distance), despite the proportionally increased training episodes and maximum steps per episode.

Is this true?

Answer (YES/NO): YES